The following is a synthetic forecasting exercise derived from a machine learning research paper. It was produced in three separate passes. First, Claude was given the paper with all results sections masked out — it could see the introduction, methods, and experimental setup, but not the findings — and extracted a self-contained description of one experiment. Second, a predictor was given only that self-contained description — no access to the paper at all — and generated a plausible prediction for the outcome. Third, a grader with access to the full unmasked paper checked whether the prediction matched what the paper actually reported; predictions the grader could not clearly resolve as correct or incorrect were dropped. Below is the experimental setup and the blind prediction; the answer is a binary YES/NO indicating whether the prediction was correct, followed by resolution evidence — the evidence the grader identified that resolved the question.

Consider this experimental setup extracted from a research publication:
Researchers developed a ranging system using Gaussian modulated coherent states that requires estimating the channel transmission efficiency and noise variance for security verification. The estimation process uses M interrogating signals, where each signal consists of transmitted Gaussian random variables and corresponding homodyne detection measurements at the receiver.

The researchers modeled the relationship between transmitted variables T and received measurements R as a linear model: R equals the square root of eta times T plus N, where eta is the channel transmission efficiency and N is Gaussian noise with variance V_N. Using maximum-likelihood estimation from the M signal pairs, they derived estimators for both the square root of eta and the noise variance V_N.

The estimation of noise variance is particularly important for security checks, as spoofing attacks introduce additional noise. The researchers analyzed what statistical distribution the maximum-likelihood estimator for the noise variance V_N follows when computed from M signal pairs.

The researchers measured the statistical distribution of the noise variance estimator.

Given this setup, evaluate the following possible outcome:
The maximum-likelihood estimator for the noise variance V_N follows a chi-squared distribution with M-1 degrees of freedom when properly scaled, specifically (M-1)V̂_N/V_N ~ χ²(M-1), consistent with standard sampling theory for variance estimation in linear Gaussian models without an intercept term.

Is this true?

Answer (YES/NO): NO